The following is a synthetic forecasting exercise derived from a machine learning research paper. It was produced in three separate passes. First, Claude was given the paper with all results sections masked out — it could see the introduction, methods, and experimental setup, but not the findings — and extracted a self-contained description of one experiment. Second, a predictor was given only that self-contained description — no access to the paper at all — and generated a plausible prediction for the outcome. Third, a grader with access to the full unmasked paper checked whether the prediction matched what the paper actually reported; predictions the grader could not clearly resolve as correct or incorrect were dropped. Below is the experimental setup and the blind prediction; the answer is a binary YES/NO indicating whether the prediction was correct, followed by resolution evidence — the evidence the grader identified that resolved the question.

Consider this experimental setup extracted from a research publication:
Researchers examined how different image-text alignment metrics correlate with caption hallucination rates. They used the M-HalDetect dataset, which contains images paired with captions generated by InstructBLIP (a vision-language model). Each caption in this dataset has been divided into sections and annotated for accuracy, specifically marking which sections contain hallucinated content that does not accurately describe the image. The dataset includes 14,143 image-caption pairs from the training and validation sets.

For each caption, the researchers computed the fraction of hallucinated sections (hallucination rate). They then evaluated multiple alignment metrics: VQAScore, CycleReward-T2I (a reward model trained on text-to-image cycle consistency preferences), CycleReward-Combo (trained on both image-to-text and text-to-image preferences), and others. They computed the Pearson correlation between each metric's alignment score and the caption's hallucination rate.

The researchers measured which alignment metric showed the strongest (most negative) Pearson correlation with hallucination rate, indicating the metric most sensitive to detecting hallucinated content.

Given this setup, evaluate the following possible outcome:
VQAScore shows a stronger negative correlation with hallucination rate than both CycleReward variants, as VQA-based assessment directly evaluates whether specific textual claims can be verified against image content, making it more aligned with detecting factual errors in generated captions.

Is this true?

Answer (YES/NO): YES